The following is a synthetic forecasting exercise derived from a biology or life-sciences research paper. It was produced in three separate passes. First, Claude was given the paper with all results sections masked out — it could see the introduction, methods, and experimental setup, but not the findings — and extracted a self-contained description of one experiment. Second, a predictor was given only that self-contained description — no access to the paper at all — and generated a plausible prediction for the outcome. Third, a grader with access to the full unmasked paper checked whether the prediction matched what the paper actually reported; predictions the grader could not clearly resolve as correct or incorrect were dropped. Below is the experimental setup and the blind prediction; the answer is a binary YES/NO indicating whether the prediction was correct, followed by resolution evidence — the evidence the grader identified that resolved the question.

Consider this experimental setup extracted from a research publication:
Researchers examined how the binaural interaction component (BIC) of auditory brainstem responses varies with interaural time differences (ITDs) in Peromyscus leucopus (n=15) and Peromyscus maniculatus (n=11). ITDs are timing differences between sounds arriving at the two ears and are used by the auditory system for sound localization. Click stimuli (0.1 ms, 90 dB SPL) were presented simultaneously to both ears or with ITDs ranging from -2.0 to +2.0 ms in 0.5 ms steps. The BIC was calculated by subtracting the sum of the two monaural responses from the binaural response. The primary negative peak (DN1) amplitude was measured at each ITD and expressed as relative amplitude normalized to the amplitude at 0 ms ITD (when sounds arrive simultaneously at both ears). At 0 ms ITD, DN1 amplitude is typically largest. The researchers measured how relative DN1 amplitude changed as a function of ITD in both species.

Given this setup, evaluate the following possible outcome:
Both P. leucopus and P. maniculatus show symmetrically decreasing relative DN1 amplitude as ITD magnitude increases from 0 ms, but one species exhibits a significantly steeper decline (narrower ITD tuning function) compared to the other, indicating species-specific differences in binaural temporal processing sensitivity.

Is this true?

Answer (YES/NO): NO